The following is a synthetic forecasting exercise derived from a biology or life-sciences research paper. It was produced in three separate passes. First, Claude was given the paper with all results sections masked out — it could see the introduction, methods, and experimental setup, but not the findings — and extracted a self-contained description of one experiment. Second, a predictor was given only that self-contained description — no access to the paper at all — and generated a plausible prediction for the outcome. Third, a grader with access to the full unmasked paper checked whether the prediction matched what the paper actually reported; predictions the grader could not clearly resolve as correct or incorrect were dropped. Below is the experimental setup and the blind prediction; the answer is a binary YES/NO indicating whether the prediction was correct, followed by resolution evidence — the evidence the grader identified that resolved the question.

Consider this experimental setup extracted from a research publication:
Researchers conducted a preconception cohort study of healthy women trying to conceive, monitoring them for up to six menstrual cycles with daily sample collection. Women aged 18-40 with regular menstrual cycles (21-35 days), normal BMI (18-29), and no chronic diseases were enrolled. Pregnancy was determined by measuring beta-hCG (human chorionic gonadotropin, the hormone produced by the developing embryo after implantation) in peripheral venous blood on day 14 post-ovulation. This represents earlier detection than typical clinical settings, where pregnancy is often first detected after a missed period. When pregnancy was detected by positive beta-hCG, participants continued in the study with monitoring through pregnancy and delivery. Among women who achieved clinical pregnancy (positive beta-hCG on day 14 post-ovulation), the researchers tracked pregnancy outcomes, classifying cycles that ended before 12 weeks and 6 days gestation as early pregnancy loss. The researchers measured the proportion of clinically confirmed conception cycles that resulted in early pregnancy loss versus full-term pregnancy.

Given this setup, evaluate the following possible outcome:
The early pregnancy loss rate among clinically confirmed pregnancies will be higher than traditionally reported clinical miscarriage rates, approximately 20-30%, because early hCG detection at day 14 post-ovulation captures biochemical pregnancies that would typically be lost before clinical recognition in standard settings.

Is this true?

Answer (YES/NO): NO